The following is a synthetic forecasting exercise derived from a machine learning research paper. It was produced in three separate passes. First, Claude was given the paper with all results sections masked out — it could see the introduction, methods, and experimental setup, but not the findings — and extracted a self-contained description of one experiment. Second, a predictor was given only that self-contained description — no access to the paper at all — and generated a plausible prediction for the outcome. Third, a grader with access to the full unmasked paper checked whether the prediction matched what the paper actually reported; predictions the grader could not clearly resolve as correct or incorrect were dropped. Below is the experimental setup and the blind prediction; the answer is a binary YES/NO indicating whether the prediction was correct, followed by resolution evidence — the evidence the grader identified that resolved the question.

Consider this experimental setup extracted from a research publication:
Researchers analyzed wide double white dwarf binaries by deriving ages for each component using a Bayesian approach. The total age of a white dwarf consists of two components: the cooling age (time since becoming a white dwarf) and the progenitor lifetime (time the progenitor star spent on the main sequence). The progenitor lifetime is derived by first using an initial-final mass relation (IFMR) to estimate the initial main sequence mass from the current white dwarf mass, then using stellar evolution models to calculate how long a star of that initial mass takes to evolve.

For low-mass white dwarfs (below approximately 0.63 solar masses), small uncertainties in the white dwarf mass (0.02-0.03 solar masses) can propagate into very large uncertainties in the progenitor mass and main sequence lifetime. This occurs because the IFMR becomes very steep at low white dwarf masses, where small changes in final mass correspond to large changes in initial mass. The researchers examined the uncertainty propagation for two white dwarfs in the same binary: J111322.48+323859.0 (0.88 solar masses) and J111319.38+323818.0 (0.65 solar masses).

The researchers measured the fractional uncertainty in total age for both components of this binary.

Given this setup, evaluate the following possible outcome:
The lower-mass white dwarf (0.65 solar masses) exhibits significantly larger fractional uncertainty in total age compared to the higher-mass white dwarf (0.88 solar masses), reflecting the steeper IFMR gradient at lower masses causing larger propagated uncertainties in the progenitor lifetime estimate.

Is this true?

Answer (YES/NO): YES